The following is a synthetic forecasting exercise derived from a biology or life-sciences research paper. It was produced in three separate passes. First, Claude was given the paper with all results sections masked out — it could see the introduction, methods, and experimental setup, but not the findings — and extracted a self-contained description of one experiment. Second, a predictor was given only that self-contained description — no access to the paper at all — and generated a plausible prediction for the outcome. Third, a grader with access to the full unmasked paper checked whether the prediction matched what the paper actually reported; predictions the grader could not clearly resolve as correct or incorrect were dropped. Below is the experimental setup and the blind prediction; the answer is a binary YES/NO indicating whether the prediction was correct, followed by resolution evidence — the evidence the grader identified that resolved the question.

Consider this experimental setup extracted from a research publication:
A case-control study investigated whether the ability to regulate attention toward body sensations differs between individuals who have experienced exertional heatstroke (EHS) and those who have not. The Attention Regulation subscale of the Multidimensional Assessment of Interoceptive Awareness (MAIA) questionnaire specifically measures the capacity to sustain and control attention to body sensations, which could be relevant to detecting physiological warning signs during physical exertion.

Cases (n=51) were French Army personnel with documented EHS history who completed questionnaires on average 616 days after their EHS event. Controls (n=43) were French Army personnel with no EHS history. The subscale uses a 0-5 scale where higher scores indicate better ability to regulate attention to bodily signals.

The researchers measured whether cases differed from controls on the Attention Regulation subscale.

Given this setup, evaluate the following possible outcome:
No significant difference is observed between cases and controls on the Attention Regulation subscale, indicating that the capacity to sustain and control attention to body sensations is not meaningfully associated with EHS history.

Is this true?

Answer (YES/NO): NO